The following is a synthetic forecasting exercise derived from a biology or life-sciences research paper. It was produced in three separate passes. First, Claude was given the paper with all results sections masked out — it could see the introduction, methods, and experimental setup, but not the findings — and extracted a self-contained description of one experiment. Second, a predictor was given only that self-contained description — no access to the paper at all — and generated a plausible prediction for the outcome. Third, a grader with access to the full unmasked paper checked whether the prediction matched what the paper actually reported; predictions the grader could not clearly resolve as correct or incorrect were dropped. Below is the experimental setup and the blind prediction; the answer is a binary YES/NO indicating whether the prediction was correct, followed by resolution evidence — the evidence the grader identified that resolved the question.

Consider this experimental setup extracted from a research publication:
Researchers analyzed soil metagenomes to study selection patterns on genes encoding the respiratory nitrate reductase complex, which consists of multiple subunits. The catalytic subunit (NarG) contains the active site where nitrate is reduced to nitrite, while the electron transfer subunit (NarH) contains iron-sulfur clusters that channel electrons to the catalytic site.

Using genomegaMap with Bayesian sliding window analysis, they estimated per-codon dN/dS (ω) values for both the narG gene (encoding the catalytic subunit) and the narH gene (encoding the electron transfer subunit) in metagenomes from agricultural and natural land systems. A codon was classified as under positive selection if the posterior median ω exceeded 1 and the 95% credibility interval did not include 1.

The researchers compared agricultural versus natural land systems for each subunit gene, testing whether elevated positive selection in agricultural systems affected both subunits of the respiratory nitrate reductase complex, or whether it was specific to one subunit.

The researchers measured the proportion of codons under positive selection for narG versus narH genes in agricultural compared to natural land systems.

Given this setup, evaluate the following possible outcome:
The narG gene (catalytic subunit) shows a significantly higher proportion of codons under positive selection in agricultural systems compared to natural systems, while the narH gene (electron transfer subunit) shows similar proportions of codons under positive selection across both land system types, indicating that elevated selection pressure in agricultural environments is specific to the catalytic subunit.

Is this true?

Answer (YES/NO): NO